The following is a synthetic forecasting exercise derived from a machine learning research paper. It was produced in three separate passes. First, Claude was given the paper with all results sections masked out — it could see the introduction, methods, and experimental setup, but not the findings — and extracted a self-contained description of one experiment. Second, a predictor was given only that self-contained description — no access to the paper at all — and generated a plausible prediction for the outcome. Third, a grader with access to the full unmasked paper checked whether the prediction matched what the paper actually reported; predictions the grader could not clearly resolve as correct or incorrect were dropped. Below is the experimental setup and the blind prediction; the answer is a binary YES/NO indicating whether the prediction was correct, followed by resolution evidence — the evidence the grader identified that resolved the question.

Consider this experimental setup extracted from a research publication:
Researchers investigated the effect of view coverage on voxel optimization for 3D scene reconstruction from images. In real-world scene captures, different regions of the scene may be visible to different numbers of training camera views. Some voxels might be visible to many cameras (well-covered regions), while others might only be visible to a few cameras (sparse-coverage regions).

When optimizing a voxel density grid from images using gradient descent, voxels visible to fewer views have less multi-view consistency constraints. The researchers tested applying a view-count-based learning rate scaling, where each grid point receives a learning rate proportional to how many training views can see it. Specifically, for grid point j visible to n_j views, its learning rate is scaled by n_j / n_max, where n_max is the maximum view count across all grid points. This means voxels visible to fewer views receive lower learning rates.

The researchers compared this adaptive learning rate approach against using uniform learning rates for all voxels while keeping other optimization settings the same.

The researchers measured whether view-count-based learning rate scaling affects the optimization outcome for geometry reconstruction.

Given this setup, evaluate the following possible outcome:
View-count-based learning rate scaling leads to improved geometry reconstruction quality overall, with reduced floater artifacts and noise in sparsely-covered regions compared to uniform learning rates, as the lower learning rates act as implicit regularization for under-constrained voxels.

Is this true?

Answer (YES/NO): YES